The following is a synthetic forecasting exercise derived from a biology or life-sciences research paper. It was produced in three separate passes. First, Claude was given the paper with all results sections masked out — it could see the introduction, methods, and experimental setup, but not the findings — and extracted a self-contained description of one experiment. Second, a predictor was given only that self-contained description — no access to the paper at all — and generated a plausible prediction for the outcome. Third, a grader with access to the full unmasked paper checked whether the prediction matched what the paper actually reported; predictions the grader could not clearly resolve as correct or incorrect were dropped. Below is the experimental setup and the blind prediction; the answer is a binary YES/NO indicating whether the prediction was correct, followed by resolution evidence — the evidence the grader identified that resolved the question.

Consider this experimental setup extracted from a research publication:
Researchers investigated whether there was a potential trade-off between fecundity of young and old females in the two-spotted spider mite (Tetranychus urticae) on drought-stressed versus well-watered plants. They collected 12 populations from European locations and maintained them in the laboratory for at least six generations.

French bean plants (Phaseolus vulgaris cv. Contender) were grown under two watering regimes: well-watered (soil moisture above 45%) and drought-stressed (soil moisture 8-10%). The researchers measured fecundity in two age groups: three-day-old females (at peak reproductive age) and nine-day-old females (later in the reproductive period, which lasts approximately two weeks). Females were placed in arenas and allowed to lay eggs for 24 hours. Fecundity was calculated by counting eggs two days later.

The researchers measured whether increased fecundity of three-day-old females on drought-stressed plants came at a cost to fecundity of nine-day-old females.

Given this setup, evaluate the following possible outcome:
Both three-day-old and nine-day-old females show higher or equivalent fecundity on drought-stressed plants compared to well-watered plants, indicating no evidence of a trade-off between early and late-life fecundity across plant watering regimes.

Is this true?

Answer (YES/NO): YES